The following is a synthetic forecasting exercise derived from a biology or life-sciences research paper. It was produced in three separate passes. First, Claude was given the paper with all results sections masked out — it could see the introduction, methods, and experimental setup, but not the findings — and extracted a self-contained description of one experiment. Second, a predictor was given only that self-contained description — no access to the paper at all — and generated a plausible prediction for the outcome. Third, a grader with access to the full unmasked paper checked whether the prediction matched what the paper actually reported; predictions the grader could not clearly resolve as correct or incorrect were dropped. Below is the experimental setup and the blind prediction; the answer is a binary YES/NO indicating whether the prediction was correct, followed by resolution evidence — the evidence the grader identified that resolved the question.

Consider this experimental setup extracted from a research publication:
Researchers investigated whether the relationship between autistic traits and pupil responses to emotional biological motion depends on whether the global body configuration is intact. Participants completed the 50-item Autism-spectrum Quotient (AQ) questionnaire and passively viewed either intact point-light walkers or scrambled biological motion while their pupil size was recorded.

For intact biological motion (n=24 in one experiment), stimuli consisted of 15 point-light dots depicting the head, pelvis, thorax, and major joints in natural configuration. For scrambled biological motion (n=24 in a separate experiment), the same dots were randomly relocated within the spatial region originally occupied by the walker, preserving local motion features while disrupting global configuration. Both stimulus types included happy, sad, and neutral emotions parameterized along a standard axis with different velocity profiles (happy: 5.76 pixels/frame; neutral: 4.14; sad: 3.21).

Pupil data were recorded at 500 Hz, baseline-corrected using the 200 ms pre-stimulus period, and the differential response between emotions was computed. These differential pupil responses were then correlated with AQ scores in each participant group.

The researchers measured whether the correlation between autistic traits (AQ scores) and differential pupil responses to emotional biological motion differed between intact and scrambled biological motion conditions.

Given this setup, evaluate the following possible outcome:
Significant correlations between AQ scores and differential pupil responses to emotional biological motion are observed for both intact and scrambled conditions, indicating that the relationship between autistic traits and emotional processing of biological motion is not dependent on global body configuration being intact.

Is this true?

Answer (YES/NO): NO